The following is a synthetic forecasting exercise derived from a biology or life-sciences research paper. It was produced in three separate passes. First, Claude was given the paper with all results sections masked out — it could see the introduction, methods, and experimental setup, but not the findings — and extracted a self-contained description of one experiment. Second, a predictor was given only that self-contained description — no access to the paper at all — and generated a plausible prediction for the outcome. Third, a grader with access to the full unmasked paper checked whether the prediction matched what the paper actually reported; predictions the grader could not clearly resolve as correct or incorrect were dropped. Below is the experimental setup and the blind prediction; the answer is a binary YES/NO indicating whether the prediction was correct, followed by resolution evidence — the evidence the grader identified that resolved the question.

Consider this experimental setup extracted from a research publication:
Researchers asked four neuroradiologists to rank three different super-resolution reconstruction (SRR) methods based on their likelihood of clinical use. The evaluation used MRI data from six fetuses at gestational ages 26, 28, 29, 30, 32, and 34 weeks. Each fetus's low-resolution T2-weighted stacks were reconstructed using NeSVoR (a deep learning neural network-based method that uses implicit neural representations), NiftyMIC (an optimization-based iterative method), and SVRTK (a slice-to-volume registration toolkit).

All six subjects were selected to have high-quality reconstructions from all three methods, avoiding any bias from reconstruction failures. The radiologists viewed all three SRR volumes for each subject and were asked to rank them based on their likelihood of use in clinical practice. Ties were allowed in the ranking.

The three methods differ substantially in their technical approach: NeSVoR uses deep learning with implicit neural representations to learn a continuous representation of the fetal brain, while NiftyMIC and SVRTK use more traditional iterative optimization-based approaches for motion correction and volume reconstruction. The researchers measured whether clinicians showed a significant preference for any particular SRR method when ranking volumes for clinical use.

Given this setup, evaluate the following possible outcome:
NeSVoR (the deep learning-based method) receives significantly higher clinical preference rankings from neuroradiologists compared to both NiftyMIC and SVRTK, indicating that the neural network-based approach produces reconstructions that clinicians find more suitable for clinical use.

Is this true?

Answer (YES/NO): NO